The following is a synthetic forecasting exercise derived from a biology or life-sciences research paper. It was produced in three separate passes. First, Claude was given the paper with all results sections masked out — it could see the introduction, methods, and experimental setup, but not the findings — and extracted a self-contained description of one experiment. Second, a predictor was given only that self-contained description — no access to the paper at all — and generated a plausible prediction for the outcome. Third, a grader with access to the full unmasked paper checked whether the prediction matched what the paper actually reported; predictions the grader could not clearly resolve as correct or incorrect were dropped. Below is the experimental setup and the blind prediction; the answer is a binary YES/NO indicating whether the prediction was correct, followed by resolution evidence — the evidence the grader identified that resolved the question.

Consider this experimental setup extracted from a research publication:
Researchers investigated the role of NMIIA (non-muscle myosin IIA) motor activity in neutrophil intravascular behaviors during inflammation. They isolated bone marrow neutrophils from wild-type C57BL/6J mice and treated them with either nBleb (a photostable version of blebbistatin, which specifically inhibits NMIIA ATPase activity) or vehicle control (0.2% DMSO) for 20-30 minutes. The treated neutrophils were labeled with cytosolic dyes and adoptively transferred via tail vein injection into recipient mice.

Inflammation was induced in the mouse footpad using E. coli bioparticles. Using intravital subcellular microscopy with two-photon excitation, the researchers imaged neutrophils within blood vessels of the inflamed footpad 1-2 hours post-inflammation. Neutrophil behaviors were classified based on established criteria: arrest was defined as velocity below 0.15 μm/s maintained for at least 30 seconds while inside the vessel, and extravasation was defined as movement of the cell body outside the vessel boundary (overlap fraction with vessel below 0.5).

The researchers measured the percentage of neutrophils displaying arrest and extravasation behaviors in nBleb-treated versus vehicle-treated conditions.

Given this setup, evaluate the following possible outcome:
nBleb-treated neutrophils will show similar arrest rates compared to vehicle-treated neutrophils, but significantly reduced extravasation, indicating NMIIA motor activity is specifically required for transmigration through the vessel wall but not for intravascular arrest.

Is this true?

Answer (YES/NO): NO